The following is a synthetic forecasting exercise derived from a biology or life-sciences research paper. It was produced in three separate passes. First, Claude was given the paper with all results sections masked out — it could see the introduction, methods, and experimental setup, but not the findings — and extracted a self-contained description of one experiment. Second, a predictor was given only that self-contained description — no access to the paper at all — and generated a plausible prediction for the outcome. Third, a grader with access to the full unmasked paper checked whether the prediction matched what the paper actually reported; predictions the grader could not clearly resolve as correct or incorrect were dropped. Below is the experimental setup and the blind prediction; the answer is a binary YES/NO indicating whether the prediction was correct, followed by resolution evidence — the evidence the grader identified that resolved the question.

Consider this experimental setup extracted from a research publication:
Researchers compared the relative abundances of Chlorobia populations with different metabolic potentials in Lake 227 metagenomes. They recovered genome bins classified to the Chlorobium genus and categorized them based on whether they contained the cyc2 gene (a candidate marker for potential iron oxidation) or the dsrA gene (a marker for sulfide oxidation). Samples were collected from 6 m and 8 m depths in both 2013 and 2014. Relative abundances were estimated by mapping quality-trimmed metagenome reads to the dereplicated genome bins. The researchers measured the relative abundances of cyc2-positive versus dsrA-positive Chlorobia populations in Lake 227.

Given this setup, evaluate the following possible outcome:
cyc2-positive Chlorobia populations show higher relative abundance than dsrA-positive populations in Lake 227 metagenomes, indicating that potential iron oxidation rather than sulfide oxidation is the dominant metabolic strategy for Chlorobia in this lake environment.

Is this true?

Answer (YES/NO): NO